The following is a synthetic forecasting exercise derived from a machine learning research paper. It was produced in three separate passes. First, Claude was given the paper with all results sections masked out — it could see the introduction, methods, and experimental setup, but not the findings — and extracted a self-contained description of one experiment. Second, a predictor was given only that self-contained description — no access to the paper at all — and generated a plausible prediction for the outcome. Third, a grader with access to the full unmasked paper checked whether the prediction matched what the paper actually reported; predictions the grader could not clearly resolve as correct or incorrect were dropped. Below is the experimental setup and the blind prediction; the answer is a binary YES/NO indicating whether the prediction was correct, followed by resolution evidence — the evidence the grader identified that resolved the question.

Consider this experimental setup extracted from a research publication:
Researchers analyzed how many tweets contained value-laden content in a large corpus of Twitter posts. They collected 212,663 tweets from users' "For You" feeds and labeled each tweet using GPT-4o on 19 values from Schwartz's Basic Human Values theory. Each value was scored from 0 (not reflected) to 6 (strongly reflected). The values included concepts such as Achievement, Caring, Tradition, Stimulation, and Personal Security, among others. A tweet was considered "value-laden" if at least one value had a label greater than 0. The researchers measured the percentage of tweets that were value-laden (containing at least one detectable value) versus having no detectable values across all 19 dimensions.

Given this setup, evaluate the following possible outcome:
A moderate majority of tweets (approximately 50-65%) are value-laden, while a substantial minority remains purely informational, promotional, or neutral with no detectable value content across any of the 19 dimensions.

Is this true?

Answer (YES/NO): NO